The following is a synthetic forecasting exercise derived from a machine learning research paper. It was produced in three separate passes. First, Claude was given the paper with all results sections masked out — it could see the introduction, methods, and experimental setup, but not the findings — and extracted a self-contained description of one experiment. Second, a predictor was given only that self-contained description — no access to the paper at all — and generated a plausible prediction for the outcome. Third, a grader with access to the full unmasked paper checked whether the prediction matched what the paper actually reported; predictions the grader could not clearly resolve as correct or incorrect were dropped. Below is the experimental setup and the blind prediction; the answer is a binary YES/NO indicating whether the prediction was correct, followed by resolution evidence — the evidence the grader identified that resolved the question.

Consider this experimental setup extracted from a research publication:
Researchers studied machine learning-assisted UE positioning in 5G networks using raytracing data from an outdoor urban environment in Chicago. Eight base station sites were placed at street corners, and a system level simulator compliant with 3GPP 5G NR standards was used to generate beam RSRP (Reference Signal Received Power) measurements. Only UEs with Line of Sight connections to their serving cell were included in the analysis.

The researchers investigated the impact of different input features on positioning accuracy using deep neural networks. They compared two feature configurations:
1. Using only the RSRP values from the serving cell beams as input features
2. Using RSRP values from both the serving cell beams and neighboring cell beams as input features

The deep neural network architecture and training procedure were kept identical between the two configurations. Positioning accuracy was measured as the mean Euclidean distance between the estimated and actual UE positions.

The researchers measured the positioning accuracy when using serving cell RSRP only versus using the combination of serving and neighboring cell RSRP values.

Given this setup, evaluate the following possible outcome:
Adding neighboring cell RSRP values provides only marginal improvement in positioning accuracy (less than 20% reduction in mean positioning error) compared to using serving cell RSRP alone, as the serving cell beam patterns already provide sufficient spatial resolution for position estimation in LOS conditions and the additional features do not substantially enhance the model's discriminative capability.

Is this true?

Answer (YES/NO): NO